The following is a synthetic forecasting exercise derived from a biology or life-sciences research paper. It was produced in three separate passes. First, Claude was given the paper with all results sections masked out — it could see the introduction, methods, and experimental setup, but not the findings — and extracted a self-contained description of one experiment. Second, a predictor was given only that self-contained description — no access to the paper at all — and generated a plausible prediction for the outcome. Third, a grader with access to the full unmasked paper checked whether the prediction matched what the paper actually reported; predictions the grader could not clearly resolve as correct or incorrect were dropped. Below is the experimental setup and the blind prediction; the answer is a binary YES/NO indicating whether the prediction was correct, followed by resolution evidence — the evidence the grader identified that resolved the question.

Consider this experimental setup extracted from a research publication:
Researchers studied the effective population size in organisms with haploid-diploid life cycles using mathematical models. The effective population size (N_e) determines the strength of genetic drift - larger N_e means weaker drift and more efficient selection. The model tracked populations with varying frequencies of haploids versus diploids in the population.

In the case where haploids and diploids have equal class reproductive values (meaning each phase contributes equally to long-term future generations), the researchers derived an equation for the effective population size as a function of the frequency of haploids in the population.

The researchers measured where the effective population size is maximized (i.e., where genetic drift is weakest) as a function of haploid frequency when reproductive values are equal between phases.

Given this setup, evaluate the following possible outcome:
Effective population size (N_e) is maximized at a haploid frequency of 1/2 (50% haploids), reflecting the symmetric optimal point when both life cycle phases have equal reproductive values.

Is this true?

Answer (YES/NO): NO